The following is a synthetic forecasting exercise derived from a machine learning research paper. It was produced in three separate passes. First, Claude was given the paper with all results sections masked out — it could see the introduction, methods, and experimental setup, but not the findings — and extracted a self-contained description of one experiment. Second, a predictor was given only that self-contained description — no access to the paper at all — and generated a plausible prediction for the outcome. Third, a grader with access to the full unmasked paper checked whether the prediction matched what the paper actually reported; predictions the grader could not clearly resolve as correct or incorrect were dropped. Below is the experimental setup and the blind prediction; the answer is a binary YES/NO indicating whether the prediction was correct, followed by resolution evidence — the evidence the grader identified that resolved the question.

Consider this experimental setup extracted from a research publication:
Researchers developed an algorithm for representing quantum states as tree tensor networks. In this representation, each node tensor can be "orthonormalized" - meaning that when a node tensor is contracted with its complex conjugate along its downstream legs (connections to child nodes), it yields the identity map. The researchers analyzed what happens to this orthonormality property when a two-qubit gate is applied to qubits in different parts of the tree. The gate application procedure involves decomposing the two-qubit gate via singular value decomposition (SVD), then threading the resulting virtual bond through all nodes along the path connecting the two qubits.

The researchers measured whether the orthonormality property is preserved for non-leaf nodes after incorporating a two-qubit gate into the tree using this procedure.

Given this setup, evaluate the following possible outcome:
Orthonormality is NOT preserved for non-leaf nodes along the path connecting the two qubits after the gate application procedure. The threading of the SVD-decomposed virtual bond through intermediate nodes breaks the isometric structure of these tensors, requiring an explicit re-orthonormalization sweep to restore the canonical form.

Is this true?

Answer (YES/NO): NO